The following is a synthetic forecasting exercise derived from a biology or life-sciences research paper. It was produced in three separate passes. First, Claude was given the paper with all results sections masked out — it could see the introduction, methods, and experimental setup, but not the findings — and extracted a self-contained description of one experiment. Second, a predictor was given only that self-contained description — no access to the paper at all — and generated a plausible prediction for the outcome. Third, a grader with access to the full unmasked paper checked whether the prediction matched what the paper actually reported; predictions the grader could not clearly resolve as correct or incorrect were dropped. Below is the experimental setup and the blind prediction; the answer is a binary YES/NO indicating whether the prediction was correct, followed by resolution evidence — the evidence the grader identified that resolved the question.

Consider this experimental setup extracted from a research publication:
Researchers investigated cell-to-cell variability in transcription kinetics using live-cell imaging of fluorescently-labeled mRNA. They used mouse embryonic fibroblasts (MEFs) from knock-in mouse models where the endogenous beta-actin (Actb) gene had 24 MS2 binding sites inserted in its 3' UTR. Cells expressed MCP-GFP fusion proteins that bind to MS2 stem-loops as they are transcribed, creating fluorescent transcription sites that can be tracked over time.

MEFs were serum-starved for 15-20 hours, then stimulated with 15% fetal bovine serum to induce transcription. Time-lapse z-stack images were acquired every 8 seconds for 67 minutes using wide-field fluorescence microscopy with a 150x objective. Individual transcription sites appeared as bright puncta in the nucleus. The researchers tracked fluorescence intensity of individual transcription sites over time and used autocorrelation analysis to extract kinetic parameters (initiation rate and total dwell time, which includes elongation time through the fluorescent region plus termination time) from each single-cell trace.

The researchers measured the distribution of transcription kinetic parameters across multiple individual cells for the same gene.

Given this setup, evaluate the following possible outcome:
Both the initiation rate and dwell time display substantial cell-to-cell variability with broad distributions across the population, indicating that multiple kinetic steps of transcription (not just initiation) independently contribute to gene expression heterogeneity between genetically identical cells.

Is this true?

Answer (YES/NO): YES